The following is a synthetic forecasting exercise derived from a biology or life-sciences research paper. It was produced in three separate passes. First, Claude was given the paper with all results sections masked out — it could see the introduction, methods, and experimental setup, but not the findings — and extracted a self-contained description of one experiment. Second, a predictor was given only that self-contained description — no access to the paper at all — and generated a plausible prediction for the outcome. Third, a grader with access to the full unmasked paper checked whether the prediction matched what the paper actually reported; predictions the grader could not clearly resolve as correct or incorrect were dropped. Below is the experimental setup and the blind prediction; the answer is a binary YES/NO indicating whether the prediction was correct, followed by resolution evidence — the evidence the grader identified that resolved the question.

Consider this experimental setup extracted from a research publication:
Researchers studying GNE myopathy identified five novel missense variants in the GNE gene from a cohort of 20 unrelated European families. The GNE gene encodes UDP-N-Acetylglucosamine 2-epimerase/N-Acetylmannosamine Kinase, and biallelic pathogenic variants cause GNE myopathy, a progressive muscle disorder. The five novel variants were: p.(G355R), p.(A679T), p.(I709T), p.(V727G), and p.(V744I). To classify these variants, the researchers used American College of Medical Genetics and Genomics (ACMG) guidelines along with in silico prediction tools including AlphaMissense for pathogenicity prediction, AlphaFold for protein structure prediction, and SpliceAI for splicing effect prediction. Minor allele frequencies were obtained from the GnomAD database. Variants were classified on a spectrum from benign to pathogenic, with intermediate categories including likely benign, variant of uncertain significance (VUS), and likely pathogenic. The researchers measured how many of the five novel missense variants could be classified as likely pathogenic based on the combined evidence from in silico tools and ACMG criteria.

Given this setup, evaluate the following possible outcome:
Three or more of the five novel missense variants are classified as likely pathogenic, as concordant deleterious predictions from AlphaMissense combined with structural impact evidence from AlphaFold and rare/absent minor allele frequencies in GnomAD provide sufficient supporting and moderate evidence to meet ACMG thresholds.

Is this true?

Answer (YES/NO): NO